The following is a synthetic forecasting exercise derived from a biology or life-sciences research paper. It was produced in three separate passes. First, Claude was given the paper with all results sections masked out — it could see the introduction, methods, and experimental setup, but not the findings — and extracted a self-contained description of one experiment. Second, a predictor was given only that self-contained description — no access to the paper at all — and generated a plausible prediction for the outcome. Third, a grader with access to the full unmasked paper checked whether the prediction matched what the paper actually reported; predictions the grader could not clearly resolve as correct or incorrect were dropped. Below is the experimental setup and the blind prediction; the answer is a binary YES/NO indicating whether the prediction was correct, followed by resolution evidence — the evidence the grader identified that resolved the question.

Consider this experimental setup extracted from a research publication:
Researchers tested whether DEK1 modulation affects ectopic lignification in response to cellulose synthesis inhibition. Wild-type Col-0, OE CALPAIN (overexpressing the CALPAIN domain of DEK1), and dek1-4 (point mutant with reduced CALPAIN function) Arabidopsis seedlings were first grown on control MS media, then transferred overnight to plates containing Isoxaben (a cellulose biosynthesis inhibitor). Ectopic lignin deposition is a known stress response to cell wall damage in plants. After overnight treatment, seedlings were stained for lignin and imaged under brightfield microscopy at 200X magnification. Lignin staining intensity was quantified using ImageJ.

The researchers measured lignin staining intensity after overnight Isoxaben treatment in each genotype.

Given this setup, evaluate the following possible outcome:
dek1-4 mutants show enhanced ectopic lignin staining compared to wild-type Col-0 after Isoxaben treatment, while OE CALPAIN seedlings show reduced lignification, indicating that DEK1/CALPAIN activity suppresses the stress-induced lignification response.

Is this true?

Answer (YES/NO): NO